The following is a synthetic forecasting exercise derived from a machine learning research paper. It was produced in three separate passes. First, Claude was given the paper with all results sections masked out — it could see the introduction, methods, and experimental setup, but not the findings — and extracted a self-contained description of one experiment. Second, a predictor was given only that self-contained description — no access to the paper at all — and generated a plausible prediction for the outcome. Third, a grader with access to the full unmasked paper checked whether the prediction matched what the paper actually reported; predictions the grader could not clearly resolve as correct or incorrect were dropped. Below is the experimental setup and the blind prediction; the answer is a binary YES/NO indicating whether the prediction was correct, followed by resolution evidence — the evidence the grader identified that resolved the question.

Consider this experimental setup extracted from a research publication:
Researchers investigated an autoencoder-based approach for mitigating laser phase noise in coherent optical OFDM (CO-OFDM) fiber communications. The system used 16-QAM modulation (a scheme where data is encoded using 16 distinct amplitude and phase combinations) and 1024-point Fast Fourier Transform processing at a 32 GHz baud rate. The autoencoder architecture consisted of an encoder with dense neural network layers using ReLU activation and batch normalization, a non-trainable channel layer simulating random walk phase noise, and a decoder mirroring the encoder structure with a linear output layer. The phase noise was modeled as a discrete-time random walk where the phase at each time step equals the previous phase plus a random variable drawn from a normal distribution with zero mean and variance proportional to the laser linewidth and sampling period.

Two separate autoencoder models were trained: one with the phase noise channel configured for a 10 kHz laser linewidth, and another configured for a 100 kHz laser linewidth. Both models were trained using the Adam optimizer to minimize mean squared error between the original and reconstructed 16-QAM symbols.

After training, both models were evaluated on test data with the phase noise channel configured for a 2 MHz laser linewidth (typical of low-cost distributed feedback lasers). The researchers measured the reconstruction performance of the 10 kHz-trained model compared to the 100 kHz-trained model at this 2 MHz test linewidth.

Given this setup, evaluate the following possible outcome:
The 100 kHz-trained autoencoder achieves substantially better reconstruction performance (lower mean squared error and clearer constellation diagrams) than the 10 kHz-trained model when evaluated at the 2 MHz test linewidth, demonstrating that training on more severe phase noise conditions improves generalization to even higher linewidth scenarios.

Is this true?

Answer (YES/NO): NO